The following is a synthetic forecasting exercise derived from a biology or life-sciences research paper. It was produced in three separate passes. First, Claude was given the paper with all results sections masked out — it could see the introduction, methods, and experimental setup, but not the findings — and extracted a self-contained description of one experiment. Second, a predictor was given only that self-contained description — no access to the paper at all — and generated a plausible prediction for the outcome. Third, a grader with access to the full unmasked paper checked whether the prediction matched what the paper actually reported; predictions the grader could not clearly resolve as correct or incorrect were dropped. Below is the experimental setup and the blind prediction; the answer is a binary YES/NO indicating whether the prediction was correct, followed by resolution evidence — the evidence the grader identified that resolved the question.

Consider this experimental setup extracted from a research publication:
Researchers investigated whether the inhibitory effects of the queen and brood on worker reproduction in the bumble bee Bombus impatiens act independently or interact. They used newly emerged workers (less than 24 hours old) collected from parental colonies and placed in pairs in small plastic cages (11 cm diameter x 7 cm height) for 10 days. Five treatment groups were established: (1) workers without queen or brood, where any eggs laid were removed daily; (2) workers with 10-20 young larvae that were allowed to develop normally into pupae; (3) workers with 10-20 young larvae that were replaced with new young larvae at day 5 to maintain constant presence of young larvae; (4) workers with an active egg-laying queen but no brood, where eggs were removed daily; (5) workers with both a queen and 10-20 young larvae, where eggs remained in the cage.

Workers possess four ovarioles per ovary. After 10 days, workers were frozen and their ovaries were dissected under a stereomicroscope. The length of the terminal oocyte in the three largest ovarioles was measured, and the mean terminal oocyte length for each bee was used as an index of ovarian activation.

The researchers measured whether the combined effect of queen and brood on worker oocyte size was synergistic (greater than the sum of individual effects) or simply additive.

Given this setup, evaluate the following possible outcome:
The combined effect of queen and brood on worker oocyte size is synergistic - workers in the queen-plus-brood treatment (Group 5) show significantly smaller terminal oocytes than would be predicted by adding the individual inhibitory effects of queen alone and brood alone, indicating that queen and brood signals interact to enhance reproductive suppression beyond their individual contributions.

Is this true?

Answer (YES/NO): YES